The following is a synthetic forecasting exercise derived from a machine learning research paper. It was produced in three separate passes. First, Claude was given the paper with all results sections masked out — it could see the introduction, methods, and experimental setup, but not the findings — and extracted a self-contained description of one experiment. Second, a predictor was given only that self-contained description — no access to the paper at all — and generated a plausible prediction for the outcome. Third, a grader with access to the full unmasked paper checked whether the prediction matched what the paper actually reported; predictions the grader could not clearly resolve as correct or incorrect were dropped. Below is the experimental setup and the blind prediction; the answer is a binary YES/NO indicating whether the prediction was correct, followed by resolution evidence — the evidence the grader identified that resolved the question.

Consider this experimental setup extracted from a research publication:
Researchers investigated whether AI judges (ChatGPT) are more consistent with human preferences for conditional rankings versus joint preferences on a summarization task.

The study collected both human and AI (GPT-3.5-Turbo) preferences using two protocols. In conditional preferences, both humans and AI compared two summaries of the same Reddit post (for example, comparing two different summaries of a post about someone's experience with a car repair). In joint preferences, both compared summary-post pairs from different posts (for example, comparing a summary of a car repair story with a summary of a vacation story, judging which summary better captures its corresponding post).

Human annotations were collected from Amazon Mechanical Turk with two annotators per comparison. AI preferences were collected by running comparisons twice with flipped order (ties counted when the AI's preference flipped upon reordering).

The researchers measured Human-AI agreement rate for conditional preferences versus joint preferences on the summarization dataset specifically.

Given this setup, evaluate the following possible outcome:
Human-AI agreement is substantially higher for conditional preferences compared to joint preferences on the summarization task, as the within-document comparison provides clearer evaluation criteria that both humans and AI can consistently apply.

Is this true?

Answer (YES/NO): NO